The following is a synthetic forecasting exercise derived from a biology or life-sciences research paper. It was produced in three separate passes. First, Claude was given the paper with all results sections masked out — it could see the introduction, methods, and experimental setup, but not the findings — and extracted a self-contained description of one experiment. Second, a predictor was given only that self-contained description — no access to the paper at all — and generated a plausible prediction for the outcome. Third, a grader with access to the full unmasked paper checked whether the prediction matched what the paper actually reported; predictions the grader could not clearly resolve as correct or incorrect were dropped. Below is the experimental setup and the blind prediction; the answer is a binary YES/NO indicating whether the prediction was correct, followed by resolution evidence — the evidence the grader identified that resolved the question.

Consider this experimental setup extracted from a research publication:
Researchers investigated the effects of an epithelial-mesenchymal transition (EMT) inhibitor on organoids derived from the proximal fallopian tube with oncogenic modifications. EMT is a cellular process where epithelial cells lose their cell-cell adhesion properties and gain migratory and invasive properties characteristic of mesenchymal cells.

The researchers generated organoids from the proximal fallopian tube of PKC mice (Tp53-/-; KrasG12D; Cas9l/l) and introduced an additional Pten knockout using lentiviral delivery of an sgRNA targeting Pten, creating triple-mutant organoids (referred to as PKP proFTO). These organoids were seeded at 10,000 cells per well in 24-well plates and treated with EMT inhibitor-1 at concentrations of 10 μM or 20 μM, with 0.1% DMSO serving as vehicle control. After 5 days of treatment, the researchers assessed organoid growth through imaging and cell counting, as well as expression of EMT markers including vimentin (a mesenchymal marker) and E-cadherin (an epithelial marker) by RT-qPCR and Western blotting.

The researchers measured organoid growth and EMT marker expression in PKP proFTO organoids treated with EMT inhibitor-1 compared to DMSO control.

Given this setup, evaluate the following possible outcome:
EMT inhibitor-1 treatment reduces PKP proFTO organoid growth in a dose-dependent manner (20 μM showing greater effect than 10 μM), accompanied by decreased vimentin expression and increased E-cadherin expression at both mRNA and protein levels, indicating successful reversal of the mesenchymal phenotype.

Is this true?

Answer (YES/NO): NO